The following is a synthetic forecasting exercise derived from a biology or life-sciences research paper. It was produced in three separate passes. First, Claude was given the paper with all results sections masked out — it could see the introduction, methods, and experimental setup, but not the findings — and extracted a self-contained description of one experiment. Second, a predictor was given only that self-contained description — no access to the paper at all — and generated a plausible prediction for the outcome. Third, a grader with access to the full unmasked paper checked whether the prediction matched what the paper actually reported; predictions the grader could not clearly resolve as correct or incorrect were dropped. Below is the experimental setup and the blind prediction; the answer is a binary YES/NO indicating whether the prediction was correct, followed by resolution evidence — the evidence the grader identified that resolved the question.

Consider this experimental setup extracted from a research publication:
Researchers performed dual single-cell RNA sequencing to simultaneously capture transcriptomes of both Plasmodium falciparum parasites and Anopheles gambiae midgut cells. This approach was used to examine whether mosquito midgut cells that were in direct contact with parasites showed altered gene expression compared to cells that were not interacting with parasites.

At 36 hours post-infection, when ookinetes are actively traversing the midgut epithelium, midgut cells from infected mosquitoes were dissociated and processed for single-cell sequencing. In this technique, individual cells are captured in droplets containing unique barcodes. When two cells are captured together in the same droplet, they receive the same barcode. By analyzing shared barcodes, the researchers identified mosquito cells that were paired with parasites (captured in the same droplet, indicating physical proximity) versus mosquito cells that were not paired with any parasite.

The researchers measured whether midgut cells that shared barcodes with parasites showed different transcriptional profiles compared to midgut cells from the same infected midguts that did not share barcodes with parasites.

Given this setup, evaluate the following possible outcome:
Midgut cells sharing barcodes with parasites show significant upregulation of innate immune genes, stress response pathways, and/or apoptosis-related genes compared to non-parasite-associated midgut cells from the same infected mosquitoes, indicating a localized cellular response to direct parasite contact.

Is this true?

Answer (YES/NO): NO